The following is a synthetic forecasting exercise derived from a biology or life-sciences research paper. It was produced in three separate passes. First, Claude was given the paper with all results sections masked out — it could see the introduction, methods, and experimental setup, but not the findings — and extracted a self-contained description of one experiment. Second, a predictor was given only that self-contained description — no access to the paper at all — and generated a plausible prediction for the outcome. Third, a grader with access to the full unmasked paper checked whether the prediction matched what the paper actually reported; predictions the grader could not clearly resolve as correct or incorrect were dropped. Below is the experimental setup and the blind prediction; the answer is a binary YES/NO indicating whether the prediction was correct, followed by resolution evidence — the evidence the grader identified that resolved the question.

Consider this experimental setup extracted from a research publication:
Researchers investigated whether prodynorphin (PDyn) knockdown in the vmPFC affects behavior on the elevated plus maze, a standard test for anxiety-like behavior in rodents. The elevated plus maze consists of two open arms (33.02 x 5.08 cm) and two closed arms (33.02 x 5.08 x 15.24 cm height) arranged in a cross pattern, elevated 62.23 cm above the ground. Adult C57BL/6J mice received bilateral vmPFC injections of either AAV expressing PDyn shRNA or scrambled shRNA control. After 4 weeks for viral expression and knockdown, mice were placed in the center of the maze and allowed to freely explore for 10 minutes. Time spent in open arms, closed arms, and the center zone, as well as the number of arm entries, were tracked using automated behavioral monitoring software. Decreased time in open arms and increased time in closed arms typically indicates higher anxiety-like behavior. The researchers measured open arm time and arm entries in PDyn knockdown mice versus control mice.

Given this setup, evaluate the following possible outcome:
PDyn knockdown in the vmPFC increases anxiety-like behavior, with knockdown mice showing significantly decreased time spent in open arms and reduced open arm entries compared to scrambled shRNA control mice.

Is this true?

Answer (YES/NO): NO